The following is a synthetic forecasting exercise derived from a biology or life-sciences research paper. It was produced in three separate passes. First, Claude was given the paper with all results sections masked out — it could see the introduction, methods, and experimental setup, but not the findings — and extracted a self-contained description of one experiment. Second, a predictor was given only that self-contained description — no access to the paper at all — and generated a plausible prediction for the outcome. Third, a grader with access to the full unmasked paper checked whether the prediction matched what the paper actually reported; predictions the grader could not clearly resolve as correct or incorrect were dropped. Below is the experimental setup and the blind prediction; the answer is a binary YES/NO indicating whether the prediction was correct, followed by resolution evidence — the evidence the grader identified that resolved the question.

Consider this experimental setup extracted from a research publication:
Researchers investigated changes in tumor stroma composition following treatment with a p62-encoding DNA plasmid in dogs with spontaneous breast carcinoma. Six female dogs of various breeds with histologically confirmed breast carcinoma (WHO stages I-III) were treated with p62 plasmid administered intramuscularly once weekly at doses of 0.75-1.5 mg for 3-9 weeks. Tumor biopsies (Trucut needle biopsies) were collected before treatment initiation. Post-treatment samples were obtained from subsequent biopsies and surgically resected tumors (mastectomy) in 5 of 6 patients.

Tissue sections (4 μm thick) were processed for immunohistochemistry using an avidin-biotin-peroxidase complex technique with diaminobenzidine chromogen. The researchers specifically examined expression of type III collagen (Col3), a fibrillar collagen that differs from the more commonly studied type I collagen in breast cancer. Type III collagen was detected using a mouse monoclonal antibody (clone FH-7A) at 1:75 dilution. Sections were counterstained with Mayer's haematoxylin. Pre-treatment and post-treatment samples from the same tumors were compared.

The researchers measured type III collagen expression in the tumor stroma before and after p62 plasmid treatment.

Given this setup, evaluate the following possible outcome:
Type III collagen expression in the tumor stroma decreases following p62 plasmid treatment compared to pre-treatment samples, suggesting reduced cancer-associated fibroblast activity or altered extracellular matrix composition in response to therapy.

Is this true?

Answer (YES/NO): NO